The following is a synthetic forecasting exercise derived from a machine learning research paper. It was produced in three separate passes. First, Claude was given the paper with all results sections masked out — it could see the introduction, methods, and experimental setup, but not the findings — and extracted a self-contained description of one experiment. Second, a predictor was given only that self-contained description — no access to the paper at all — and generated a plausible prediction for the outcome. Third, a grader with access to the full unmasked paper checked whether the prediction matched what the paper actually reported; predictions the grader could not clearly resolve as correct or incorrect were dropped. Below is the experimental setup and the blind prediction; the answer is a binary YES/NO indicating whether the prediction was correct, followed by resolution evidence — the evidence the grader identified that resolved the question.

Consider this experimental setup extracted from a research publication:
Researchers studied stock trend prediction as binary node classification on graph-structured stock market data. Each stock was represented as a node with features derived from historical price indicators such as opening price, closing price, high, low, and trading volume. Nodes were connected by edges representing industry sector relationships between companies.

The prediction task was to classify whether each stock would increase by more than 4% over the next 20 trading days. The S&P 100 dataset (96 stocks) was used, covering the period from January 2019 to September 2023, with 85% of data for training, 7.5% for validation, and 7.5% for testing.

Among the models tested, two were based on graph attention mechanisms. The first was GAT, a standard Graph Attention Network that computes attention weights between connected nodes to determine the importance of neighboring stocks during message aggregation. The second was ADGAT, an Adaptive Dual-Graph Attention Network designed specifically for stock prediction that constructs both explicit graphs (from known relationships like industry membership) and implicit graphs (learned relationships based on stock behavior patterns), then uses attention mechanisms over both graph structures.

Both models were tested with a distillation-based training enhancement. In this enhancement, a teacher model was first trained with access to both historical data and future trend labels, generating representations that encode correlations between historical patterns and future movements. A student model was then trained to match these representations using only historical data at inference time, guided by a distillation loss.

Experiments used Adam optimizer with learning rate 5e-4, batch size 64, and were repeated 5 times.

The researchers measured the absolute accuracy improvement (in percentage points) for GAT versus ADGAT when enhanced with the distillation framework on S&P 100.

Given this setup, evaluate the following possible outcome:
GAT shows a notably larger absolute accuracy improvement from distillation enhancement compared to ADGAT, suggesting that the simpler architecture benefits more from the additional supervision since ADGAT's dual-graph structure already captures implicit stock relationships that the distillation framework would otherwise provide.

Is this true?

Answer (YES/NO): NO